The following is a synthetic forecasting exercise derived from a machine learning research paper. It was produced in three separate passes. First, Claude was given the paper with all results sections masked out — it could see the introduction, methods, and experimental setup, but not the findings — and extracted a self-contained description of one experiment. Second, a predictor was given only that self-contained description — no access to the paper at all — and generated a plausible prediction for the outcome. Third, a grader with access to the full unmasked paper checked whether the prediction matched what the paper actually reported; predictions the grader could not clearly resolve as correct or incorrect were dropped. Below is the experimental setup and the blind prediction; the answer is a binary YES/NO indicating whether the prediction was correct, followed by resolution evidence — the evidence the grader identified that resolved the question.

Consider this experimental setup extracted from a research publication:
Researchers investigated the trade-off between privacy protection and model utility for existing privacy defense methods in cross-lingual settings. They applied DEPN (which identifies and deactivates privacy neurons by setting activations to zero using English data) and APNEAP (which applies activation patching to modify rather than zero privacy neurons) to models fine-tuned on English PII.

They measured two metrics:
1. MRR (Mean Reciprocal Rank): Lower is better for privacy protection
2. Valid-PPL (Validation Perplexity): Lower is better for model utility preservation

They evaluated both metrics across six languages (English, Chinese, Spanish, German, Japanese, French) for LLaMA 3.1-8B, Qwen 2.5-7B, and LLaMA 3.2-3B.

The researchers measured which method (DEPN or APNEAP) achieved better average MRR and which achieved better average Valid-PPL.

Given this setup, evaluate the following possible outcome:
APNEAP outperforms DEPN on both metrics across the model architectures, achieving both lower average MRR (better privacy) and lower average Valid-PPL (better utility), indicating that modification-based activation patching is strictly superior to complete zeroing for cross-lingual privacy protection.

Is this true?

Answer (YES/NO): NO